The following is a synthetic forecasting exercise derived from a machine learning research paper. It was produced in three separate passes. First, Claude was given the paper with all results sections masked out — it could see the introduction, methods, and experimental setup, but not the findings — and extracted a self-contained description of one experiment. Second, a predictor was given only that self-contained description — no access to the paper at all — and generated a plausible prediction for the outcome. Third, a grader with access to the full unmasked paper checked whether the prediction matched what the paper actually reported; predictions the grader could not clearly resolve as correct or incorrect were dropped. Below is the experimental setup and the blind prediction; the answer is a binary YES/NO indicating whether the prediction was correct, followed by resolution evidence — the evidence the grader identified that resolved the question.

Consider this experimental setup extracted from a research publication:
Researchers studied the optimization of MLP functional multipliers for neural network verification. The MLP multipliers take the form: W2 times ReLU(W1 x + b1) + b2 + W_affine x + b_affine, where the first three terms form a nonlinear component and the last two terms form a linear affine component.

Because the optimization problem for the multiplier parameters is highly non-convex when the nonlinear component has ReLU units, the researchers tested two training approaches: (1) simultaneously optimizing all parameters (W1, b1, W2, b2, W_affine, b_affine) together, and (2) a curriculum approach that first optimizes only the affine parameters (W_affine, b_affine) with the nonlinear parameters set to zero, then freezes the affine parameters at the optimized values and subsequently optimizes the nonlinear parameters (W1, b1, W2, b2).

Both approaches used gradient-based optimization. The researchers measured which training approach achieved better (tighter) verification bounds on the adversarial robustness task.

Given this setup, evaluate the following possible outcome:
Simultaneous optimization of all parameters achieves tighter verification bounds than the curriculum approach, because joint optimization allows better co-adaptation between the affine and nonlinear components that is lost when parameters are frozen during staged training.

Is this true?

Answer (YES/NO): NO